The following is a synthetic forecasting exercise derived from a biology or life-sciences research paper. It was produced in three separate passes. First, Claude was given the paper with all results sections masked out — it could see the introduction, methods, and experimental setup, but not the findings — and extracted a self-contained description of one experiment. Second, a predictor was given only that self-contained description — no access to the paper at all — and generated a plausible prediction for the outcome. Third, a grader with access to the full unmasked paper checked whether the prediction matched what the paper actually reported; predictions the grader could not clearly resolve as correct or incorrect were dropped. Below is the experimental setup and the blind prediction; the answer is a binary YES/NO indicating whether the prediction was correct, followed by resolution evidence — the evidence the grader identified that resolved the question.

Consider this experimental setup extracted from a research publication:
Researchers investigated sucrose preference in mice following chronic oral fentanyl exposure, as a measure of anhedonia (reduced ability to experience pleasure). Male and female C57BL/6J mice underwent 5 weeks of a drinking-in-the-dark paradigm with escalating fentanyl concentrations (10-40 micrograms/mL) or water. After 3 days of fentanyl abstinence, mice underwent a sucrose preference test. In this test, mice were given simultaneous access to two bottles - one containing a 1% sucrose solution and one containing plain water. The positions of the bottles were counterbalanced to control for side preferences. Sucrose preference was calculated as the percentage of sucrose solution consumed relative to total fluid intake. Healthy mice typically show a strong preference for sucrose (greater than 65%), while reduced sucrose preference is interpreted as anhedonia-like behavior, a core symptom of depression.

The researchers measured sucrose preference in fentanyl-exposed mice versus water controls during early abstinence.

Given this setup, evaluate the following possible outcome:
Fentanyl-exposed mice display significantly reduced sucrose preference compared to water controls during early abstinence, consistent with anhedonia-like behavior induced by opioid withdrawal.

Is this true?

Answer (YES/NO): NO